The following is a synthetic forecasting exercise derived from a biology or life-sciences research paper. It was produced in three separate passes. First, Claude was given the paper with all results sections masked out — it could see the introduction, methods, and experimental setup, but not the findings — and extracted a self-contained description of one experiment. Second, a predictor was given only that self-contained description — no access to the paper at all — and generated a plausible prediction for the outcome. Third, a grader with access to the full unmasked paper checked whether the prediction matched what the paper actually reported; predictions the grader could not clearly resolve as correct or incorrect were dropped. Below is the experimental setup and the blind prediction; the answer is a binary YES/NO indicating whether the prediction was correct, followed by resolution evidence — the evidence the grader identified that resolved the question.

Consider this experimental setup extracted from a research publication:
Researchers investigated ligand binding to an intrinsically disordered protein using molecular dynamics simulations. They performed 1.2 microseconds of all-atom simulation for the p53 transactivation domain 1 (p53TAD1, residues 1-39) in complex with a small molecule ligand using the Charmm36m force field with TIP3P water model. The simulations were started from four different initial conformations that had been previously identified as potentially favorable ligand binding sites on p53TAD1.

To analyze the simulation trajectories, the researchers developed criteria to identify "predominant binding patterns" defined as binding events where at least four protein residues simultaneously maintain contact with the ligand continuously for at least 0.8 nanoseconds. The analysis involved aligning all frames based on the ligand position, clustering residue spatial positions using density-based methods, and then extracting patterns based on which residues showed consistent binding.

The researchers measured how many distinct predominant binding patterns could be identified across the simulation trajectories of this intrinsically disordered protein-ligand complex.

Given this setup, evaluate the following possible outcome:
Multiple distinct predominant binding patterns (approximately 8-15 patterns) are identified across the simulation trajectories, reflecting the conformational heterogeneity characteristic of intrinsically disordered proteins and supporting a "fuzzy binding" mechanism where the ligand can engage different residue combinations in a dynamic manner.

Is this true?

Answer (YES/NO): NO